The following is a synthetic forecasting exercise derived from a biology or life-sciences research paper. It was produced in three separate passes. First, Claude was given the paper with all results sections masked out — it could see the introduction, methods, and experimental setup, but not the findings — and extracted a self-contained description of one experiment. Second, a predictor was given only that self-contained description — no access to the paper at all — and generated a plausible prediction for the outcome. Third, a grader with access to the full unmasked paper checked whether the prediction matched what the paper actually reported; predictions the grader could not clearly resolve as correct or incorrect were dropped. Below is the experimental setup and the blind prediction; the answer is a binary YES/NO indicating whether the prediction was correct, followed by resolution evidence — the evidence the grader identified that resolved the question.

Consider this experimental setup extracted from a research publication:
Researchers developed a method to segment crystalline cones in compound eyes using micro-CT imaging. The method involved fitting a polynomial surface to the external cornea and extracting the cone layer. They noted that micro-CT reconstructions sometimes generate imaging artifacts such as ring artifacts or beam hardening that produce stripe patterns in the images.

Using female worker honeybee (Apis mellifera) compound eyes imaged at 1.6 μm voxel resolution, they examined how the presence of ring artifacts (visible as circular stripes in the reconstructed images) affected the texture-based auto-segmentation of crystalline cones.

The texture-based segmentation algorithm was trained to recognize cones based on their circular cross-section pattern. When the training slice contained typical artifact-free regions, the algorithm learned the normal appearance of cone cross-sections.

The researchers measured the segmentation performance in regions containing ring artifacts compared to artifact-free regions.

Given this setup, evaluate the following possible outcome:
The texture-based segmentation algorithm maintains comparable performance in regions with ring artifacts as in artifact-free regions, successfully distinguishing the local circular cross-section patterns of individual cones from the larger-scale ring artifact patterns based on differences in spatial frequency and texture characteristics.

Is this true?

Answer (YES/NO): NO